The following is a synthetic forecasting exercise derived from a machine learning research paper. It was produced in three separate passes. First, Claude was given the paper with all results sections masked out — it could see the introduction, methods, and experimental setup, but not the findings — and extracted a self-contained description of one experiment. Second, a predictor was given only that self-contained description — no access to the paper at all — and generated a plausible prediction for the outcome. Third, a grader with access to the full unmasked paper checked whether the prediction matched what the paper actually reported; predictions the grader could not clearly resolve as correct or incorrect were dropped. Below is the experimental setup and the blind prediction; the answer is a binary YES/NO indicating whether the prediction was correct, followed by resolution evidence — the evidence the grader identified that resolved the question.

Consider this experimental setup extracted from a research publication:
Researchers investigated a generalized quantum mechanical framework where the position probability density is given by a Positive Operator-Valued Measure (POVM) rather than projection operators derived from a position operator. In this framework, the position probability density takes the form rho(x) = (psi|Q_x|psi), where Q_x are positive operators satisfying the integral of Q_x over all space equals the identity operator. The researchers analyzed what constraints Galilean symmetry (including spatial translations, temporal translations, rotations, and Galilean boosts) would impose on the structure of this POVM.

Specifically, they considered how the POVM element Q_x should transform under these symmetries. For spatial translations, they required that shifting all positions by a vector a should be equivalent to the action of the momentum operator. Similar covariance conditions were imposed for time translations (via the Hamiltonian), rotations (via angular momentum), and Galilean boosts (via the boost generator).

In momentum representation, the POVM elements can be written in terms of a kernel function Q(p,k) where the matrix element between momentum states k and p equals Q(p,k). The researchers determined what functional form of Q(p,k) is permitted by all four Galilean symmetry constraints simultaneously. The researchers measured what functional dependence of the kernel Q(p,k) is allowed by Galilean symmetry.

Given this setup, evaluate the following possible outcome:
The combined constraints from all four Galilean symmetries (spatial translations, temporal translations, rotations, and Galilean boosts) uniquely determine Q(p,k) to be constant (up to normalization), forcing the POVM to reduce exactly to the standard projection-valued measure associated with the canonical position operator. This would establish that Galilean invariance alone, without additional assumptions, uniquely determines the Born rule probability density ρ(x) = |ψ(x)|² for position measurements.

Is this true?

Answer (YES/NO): NO